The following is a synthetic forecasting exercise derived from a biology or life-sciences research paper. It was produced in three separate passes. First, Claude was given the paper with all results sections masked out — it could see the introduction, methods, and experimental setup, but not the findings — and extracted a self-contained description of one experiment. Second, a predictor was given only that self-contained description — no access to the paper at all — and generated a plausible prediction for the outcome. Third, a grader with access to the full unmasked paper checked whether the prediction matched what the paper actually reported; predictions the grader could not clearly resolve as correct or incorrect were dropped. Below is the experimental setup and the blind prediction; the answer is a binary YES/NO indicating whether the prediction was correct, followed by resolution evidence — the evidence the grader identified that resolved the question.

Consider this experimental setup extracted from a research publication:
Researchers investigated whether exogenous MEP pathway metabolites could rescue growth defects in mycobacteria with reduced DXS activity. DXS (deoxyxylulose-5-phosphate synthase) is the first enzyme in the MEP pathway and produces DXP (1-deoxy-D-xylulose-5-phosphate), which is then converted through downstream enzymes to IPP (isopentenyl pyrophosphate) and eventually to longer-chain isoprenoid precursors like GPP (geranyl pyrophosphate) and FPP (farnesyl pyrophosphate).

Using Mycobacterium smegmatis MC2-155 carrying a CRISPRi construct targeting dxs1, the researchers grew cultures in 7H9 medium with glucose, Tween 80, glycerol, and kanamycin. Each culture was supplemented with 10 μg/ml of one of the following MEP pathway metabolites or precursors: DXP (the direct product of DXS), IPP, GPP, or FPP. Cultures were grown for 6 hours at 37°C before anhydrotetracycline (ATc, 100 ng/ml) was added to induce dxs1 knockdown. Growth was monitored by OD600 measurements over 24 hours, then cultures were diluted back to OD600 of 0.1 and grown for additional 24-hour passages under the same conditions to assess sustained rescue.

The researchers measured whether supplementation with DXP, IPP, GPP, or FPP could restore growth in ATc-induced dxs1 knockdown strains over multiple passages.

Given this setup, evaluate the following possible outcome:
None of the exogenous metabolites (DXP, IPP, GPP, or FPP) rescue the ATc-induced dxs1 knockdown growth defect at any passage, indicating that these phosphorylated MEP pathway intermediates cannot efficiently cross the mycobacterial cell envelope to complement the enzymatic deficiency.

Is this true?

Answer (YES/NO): YES